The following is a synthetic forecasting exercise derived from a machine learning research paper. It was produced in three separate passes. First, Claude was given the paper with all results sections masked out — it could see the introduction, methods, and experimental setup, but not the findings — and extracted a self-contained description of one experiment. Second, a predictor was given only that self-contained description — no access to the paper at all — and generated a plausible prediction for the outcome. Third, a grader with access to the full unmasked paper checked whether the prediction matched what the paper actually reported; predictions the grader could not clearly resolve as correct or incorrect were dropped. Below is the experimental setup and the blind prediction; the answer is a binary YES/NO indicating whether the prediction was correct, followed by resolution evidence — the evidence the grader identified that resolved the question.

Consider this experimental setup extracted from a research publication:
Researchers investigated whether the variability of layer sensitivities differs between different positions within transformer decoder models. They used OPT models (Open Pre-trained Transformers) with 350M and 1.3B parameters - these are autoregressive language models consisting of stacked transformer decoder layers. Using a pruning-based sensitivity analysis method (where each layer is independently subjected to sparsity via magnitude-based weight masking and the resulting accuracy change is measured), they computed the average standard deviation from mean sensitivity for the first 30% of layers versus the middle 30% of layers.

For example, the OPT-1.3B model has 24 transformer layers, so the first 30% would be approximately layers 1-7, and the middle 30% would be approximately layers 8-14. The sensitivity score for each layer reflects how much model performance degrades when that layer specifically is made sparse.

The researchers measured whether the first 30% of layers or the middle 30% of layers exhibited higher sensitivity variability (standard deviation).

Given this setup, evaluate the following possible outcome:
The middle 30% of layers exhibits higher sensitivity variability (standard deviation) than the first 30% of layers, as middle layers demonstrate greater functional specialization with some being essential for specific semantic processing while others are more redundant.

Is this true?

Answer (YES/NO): NO